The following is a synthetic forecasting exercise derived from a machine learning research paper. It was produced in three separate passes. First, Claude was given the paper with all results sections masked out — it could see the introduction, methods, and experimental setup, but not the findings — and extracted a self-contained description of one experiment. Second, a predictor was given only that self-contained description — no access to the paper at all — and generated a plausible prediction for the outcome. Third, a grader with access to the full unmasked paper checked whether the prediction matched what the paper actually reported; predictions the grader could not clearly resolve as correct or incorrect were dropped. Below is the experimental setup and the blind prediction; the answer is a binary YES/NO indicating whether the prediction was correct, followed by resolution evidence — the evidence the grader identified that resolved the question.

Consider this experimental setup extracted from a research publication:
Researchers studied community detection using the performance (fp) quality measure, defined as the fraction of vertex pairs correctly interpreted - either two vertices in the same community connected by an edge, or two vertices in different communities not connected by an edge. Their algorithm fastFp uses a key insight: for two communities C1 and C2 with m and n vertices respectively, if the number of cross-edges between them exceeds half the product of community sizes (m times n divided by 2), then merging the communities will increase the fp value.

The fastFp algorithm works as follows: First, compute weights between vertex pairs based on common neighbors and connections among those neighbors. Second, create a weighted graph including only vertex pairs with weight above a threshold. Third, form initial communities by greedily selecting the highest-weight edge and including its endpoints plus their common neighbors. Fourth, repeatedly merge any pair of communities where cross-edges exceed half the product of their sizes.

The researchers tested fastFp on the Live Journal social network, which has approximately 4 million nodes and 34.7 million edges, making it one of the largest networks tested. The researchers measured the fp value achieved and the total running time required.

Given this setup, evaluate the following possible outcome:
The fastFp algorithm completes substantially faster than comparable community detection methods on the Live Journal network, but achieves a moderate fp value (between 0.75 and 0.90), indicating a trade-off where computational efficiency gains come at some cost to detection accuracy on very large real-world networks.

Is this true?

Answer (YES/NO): NO